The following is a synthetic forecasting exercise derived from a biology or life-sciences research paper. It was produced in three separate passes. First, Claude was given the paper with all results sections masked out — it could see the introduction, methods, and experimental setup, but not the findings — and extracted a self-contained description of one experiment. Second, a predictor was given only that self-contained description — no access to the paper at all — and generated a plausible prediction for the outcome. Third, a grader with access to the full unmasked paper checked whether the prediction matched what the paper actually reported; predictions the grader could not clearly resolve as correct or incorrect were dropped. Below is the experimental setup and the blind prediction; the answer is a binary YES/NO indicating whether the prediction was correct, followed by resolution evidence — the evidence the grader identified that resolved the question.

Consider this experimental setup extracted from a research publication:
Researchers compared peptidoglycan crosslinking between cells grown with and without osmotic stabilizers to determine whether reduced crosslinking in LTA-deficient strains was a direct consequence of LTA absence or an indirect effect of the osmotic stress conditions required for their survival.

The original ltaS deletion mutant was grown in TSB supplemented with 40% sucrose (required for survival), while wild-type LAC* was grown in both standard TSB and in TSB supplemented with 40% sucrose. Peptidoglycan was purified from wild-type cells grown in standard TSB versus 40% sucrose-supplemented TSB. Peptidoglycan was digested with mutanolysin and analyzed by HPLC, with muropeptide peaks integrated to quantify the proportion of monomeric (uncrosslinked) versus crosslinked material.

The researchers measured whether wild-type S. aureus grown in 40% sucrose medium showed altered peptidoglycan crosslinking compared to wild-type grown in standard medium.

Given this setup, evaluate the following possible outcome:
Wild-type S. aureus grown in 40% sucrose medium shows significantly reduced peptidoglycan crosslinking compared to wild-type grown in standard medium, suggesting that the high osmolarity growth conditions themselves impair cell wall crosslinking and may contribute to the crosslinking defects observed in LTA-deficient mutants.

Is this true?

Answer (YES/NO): NO